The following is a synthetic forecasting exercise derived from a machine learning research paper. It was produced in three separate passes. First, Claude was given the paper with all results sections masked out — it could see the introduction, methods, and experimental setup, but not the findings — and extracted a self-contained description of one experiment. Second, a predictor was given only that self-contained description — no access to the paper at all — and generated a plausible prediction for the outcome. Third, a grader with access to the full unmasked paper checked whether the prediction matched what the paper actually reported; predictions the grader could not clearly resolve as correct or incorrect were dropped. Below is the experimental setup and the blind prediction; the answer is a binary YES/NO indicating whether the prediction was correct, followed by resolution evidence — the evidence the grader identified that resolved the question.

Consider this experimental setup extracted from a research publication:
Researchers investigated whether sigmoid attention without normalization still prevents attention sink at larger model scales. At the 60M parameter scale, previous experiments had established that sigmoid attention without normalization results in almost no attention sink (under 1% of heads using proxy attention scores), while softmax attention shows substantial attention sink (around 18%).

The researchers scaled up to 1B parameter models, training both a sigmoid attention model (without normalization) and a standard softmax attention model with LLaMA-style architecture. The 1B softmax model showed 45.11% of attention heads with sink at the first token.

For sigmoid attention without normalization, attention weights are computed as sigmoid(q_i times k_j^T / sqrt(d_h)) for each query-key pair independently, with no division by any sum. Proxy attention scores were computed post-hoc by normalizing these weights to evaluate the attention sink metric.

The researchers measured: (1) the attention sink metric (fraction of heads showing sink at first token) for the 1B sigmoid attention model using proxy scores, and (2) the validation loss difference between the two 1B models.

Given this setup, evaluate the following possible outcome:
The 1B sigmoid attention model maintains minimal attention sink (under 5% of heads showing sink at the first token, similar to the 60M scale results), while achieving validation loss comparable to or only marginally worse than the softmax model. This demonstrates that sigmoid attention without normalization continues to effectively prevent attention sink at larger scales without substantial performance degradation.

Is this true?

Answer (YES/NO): YES